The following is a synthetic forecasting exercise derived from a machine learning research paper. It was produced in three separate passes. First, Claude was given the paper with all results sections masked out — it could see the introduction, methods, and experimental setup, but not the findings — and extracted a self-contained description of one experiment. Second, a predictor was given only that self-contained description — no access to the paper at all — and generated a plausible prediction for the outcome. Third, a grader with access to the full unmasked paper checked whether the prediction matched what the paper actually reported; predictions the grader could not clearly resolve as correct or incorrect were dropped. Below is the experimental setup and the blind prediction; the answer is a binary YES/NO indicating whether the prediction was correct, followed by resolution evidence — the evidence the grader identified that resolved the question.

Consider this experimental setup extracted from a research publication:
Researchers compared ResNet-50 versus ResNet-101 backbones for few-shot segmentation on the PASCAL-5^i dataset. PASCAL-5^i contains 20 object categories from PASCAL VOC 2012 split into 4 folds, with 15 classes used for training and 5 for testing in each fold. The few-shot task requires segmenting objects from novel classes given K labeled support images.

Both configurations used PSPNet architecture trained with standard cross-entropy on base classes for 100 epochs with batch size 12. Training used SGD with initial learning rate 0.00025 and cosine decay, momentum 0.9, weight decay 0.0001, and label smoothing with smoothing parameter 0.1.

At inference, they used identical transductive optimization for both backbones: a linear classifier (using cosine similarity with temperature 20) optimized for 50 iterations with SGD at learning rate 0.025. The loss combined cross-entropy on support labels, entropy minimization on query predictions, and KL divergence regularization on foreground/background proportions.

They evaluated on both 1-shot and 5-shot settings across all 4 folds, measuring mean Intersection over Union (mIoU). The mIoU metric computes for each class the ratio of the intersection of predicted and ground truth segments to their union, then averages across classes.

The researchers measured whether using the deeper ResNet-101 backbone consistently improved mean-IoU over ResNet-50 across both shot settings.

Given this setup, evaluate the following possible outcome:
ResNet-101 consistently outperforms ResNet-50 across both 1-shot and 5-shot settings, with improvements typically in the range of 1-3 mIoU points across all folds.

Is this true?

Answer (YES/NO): NO